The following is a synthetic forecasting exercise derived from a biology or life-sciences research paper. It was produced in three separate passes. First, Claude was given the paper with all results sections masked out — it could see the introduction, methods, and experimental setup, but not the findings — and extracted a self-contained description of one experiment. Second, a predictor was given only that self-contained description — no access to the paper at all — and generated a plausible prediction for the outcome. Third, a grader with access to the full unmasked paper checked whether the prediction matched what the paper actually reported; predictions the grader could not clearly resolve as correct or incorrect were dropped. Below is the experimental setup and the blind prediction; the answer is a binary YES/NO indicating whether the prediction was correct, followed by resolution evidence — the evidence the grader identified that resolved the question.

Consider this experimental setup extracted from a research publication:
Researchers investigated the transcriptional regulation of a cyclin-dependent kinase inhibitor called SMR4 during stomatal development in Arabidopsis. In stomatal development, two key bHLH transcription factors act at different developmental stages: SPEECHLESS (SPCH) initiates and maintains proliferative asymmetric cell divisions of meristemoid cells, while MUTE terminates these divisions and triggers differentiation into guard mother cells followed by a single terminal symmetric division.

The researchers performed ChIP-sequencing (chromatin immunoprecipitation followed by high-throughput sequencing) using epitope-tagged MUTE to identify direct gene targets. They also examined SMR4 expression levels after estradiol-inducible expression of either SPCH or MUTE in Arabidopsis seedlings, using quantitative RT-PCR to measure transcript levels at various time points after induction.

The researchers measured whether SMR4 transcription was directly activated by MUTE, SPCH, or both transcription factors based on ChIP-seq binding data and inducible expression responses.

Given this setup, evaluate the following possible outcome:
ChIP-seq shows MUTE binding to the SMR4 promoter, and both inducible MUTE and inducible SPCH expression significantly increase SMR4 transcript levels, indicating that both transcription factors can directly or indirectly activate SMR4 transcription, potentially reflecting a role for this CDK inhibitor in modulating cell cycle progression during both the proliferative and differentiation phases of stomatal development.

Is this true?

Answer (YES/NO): NO